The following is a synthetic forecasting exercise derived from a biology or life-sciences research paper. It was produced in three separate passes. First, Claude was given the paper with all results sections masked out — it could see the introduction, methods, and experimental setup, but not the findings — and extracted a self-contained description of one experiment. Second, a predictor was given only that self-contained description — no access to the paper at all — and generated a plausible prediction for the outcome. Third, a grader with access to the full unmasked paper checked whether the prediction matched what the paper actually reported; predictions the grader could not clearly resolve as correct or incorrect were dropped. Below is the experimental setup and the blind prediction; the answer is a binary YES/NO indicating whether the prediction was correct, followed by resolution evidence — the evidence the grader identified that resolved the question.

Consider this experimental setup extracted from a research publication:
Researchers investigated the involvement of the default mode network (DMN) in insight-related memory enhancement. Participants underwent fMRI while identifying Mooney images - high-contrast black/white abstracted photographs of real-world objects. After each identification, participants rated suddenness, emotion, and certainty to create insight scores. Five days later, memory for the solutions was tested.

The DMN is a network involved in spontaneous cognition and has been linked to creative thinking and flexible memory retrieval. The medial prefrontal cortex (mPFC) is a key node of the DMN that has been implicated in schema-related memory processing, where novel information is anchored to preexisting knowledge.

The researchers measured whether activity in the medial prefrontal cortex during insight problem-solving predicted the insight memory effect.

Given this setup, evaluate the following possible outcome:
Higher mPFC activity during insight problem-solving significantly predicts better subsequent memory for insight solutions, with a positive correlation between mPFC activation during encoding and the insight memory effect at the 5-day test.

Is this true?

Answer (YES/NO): YES